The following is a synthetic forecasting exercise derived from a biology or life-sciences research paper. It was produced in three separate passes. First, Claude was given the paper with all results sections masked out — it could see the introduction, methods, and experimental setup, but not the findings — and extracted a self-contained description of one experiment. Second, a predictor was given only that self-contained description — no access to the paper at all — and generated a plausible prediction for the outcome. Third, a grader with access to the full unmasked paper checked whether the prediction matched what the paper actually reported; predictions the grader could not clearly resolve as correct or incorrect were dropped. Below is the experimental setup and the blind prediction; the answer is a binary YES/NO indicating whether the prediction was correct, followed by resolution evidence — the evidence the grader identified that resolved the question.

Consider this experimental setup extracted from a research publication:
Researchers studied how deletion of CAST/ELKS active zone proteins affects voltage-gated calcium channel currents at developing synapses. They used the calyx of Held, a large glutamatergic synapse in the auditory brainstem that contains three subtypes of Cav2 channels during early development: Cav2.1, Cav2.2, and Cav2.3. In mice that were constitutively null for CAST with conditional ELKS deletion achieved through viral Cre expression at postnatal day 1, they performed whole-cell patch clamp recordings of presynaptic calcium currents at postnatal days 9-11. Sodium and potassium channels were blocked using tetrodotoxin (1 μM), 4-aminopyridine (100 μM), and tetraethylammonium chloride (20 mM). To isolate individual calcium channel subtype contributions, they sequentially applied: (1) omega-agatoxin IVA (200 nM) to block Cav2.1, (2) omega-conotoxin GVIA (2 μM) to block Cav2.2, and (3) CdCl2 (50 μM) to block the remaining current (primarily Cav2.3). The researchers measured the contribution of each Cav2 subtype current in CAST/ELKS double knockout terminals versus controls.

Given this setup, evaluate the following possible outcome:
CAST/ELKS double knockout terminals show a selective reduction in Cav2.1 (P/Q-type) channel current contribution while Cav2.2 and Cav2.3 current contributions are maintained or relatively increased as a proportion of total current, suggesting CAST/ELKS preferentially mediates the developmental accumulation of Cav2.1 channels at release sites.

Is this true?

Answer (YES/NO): NO